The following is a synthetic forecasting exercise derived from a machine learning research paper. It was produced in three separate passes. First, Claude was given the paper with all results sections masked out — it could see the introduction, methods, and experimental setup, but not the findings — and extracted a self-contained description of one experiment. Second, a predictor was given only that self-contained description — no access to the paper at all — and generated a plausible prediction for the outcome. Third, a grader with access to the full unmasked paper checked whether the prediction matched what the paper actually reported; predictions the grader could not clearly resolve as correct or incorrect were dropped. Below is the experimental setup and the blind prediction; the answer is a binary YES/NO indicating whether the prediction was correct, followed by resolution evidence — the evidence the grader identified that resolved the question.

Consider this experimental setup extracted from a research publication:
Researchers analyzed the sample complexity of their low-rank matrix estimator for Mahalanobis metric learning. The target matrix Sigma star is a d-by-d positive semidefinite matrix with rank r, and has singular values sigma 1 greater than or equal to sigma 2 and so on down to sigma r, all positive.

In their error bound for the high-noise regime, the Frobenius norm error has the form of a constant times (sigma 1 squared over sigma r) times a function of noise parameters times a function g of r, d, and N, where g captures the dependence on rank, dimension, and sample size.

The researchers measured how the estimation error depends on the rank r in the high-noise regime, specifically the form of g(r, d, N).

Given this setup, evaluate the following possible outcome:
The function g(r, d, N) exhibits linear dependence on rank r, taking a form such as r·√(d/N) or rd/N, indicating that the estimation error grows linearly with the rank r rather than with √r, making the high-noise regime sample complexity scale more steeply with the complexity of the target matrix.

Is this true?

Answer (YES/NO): NO